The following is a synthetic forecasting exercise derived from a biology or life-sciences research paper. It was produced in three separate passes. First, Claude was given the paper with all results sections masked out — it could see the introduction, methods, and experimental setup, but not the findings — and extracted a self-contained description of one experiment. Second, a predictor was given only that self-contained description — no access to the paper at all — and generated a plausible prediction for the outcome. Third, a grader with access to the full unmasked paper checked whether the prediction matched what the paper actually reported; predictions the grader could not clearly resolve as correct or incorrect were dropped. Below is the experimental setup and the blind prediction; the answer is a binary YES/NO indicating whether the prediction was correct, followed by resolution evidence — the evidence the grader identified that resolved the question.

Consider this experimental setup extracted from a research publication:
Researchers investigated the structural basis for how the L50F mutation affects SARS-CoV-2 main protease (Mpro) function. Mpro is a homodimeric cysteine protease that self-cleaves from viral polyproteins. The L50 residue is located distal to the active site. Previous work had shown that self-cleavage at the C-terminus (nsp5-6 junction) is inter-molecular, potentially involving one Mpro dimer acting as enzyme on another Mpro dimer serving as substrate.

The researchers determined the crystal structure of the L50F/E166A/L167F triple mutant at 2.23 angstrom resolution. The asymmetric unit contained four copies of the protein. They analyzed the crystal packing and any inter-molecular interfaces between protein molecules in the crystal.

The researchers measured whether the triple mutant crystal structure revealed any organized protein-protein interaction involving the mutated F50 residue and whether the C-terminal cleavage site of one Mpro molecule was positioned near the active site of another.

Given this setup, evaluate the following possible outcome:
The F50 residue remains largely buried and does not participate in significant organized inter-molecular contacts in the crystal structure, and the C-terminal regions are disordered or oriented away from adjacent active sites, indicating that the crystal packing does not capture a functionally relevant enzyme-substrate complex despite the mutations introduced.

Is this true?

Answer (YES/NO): NO